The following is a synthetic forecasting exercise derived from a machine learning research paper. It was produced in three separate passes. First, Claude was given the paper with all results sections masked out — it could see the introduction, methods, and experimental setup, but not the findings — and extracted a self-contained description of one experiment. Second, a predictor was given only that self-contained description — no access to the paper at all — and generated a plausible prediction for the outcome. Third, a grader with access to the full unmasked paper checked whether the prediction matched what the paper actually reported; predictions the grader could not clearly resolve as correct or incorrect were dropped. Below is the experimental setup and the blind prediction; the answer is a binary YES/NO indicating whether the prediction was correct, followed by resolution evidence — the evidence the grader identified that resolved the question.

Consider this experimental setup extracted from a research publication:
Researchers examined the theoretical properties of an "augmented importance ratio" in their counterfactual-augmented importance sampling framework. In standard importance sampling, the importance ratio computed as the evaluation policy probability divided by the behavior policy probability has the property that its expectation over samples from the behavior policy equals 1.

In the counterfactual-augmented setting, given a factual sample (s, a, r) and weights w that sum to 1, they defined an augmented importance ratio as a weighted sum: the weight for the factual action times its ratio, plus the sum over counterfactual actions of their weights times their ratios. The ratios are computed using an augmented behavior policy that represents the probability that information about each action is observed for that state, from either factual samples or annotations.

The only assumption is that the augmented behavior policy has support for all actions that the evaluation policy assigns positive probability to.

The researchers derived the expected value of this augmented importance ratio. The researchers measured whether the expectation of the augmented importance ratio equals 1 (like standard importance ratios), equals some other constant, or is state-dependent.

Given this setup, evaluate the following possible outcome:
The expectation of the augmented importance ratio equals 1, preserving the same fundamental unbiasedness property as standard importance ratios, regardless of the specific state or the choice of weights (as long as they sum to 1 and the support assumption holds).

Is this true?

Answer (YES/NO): YES